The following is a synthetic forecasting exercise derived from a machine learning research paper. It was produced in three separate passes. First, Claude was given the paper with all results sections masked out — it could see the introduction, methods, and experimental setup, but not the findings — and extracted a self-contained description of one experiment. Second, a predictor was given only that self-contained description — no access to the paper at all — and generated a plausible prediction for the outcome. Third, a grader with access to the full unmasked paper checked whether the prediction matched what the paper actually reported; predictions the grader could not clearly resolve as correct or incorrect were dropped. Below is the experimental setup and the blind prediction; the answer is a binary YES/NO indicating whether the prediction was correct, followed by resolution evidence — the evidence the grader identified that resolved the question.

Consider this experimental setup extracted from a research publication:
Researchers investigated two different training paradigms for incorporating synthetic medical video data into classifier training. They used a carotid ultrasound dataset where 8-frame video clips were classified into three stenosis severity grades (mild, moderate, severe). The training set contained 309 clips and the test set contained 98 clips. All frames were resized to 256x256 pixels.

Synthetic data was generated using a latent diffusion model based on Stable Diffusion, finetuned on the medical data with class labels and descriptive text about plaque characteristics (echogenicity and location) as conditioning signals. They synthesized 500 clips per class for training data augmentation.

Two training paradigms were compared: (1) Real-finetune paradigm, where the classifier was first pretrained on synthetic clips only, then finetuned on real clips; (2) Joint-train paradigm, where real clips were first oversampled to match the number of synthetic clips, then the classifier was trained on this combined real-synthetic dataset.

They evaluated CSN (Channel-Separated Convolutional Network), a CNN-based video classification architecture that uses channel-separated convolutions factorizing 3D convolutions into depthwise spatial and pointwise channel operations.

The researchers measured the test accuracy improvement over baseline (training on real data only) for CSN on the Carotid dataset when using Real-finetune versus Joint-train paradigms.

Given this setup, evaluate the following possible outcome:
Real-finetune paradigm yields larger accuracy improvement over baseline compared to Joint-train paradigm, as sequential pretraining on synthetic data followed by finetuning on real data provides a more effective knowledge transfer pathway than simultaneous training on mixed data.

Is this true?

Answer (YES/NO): NO